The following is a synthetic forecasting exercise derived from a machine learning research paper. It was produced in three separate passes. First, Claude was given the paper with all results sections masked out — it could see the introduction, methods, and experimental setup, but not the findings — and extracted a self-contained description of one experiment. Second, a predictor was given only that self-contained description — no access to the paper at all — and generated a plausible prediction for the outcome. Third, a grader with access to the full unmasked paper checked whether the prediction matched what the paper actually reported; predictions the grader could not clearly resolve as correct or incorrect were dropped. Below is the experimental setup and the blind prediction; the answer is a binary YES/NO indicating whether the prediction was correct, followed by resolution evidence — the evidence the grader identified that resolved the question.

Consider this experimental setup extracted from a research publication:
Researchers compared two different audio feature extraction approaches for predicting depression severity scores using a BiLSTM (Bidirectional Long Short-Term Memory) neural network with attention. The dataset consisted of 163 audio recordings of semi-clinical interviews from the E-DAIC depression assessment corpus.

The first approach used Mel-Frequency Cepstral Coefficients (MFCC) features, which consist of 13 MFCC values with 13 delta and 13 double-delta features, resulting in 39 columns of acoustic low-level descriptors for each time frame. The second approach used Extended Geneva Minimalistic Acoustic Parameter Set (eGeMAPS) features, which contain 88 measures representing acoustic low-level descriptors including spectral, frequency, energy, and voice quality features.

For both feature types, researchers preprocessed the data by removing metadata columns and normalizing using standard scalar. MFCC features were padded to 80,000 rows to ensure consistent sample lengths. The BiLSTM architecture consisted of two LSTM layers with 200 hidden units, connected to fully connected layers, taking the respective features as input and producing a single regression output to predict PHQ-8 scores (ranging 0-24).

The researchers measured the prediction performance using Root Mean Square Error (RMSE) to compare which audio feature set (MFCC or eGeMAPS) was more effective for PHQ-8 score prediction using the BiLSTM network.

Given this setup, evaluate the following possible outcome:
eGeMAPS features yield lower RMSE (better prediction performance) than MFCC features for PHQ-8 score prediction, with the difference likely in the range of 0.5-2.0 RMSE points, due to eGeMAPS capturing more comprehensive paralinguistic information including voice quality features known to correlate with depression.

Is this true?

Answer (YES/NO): NO